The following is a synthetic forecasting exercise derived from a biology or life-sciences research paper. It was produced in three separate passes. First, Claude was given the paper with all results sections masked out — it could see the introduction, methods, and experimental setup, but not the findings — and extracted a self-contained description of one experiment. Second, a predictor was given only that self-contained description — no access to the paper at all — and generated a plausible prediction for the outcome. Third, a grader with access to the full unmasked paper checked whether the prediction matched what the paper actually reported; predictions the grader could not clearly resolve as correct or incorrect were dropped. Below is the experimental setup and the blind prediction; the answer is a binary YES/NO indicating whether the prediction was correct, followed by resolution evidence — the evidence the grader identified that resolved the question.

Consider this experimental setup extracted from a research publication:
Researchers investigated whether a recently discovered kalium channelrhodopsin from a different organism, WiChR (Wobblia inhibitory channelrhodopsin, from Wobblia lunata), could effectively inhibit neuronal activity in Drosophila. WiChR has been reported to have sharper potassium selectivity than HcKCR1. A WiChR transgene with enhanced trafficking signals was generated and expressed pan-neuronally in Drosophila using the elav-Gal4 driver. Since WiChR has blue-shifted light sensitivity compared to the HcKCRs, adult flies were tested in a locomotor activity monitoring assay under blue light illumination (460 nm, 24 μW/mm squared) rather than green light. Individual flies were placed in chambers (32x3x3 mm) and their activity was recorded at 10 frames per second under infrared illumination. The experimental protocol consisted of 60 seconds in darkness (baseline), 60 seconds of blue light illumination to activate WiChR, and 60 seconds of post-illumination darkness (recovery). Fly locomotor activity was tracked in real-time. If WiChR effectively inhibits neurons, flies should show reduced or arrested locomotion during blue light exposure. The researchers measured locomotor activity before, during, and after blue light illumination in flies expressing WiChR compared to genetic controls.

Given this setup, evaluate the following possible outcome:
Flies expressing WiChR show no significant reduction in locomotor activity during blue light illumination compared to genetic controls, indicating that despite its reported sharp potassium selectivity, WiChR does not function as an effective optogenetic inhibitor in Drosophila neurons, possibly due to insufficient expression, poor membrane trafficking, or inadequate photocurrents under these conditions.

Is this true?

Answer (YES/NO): NO